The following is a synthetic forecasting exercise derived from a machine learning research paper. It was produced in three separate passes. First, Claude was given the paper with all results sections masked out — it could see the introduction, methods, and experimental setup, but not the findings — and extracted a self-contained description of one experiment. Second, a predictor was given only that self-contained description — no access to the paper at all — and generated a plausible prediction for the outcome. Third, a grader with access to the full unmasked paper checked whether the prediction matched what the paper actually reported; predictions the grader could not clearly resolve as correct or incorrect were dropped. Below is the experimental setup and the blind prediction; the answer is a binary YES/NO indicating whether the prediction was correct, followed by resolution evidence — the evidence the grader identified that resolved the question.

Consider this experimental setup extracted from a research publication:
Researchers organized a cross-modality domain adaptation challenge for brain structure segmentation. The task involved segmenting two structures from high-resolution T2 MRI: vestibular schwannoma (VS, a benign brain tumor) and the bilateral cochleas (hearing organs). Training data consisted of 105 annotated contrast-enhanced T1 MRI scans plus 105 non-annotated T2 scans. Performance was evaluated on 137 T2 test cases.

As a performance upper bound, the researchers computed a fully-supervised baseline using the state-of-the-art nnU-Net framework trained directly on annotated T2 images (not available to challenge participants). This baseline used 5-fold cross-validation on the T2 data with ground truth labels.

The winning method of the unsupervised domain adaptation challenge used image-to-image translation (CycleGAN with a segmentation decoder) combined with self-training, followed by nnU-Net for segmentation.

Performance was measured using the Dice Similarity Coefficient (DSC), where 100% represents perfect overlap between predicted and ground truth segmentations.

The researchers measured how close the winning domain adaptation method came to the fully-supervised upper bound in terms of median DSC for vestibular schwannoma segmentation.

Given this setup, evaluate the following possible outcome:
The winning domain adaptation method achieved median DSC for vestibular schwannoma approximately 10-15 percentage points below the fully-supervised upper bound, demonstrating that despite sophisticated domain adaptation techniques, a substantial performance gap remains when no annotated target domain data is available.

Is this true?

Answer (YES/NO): NO